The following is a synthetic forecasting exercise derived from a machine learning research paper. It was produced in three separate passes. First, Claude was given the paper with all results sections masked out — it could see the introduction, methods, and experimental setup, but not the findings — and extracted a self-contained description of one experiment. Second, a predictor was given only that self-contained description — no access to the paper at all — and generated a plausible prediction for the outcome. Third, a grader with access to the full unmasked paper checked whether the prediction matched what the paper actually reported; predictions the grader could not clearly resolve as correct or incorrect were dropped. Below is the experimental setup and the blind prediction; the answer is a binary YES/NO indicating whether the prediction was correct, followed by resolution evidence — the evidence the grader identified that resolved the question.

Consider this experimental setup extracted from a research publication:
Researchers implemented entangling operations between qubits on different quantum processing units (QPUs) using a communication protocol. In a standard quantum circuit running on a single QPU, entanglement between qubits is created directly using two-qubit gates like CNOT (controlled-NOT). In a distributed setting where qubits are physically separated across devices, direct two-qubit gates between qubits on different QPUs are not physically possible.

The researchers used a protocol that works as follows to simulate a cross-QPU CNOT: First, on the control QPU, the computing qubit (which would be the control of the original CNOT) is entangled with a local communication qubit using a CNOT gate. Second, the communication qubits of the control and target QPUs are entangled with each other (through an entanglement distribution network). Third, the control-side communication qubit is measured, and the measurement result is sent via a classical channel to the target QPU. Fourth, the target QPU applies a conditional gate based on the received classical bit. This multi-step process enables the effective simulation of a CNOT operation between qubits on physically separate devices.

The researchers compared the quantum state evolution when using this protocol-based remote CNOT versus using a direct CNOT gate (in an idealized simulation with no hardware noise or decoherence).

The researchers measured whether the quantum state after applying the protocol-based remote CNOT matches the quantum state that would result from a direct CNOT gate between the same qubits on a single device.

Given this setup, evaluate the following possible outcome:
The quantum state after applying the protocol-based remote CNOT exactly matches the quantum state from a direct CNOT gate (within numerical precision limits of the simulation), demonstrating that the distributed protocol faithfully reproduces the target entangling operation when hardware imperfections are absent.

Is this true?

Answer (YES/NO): YES